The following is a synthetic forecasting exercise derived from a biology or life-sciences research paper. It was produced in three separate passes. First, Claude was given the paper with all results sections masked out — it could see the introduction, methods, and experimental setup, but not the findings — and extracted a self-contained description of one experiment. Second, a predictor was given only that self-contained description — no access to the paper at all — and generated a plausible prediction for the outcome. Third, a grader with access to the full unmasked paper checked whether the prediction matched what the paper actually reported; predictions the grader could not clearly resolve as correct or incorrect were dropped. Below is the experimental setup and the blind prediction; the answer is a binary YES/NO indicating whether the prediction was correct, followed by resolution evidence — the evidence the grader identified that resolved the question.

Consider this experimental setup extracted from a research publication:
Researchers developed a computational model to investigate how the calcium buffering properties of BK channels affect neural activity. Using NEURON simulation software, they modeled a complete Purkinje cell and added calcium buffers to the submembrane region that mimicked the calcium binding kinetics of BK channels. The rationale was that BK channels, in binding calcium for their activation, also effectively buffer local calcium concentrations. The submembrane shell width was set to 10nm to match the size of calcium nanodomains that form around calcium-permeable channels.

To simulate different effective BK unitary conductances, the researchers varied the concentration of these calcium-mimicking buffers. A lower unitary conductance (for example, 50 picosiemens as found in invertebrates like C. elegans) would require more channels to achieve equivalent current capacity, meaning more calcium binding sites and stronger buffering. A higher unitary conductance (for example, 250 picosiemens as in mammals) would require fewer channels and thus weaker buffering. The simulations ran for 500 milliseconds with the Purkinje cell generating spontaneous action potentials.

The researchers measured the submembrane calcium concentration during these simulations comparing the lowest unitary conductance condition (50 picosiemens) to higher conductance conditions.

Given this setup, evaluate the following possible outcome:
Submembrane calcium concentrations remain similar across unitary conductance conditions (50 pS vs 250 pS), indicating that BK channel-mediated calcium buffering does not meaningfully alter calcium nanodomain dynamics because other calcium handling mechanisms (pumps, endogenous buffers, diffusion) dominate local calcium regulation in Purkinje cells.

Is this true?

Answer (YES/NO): NO